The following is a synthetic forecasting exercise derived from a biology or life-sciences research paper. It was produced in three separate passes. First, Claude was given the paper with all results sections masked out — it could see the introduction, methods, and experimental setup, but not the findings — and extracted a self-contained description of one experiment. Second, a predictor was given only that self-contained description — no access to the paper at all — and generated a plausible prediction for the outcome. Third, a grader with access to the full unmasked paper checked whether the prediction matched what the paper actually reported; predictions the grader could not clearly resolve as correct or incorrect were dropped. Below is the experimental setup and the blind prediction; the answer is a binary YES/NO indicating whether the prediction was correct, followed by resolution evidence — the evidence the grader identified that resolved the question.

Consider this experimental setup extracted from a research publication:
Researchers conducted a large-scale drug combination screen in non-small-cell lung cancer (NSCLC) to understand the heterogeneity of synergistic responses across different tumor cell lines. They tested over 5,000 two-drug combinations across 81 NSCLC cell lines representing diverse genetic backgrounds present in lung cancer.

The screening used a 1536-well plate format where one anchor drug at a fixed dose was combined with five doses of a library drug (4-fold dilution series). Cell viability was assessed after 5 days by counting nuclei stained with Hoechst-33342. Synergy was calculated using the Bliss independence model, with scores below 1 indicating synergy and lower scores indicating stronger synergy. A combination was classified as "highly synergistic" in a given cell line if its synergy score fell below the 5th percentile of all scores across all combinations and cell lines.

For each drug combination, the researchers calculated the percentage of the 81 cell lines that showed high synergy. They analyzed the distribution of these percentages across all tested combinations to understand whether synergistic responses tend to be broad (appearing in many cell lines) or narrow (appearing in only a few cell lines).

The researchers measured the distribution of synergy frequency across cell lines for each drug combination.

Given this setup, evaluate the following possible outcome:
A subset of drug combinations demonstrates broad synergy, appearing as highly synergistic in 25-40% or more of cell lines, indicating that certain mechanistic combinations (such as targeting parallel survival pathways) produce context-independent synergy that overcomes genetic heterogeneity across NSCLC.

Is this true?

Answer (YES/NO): NO